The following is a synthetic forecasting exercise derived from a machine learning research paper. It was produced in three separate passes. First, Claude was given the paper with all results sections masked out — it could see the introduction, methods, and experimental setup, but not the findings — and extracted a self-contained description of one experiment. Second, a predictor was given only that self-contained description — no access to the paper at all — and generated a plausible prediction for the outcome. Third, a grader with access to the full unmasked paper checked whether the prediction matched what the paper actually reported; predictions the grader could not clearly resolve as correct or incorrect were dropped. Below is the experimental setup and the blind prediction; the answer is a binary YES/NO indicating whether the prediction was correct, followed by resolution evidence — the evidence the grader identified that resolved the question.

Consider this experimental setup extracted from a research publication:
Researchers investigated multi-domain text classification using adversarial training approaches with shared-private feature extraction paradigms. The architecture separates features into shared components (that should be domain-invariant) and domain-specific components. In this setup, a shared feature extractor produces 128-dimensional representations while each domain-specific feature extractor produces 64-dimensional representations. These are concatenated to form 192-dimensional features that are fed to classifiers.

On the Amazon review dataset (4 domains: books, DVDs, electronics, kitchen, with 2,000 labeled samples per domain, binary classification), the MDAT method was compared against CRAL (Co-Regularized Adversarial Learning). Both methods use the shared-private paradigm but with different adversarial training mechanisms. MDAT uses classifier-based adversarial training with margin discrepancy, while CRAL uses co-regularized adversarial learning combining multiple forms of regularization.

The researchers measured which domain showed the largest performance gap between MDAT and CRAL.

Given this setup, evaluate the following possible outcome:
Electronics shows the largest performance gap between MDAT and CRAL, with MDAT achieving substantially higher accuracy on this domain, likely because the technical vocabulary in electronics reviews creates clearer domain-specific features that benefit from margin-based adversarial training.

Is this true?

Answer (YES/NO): NO